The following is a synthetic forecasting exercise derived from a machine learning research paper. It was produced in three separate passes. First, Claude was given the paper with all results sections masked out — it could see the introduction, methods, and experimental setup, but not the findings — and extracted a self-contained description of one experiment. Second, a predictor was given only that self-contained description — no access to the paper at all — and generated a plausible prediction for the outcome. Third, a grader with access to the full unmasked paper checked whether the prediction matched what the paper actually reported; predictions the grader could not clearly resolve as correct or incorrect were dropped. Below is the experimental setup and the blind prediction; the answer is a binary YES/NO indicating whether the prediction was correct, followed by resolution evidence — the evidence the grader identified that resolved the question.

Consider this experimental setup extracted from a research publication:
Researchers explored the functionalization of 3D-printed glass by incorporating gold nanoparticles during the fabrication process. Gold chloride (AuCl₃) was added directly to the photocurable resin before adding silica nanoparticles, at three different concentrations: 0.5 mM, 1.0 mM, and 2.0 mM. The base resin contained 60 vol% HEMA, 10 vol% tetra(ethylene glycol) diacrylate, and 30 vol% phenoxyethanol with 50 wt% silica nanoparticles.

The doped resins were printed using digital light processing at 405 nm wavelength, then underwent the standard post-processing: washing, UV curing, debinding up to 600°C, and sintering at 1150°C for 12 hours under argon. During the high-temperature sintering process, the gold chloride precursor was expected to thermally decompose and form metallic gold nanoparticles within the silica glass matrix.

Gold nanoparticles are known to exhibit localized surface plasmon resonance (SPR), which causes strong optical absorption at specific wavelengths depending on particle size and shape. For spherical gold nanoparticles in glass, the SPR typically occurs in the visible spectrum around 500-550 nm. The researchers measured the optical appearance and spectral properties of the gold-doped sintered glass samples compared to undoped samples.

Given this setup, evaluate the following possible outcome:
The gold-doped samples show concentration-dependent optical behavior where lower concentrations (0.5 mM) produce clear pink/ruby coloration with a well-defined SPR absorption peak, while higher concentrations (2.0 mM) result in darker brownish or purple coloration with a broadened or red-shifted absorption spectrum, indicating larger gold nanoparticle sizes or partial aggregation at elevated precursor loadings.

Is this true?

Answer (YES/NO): NO